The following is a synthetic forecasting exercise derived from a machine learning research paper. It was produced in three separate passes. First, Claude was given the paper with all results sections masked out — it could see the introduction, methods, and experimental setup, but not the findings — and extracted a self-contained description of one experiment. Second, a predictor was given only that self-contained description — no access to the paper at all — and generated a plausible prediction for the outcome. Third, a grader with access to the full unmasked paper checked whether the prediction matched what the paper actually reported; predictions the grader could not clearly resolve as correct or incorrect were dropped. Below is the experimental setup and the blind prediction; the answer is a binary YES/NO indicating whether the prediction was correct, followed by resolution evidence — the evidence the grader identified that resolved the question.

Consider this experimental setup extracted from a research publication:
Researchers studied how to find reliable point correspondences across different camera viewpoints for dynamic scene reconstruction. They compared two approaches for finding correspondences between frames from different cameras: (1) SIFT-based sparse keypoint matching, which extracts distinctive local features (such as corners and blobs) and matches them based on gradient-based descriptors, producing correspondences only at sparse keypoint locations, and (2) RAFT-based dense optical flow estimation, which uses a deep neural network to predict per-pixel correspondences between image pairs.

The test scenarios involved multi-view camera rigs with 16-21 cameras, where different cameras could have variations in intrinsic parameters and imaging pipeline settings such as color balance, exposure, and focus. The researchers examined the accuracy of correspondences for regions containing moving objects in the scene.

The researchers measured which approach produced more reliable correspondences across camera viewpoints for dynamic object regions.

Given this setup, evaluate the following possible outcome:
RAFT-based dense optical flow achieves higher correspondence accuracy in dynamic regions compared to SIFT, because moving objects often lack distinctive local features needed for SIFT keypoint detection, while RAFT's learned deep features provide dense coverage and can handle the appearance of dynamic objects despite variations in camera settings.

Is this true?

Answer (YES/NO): NO